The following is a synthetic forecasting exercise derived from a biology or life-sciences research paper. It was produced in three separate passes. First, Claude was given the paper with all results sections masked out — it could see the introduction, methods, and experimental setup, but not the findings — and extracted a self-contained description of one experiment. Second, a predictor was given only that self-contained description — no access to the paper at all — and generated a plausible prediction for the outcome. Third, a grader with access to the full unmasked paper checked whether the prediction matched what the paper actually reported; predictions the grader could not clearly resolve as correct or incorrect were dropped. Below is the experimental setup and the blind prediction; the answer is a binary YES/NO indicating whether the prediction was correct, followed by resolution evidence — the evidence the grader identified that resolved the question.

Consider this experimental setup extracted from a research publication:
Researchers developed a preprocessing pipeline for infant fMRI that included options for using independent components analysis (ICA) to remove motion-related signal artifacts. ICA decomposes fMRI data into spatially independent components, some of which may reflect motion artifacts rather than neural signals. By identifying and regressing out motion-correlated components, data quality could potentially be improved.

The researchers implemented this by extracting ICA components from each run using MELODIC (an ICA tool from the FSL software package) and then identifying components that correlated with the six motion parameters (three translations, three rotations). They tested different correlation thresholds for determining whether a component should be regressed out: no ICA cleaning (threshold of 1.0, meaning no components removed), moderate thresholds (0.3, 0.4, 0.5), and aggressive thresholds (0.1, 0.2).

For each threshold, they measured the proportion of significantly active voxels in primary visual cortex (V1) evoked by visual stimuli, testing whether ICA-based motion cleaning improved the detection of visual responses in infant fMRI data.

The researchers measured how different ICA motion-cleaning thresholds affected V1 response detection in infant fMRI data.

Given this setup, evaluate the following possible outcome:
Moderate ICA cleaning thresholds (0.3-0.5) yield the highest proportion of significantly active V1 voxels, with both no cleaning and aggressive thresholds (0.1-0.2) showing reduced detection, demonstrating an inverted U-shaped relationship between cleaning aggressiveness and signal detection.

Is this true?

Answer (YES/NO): NO